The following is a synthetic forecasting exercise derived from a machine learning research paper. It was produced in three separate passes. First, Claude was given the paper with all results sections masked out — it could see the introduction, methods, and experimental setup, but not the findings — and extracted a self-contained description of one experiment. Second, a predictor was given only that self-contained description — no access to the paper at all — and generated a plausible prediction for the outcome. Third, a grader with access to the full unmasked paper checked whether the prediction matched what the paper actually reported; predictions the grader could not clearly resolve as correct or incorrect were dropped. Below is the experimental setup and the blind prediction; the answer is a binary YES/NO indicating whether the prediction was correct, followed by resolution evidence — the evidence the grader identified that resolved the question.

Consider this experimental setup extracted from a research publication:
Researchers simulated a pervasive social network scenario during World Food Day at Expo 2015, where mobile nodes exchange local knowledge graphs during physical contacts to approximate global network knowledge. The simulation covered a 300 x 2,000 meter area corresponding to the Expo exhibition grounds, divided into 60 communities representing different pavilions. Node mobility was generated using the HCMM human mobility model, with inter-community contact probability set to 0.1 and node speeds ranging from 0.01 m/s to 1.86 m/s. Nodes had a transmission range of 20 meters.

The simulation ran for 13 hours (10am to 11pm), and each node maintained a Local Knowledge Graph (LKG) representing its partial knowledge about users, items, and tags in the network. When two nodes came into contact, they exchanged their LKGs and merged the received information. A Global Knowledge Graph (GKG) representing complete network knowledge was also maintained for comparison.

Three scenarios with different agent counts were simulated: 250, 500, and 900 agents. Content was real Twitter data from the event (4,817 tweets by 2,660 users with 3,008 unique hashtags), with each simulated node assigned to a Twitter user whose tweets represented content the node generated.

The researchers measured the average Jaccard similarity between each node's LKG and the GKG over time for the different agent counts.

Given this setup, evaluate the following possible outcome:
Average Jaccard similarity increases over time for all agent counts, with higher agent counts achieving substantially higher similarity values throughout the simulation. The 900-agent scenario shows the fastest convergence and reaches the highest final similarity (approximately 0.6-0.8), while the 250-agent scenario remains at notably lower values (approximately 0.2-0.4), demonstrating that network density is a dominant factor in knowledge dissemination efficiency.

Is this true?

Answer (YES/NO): NO